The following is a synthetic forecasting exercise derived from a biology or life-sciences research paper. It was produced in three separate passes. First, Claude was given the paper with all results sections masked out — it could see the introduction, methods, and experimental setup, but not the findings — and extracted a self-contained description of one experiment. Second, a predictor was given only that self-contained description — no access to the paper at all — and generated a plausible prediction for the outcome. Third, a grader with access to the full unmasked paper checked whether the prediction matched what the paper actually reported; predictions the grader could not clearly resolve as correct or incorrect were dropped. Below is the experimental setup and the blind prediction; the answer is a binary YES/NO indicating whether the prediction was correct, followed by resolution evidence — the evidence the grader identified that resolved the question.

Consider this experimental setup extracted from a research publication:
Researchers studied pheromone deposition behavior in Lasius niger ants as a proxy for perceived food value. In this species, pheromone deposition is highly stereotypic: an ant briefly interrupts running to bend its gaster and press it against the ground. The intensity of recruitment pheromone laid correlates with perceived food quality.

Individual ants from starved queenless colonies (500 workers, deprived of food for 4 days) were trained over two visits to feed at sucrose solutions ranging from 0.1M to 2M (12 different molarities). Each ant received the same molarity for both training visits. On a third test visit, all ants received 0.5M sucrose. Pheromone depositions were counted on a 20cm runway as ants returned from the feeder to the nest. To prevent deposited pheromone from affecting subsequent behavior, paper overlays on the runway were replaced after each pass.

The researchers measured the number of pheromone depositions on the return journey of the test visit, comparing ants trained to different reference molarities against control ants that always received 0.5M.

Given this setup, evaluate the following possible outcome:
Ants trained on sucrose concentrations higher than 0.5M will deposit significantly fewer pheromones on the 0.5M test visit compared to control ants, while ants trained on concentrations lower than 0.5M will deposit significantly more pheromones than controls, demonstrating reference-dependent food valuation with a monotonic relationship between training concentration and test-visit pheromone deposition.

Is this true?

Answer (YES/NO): YES